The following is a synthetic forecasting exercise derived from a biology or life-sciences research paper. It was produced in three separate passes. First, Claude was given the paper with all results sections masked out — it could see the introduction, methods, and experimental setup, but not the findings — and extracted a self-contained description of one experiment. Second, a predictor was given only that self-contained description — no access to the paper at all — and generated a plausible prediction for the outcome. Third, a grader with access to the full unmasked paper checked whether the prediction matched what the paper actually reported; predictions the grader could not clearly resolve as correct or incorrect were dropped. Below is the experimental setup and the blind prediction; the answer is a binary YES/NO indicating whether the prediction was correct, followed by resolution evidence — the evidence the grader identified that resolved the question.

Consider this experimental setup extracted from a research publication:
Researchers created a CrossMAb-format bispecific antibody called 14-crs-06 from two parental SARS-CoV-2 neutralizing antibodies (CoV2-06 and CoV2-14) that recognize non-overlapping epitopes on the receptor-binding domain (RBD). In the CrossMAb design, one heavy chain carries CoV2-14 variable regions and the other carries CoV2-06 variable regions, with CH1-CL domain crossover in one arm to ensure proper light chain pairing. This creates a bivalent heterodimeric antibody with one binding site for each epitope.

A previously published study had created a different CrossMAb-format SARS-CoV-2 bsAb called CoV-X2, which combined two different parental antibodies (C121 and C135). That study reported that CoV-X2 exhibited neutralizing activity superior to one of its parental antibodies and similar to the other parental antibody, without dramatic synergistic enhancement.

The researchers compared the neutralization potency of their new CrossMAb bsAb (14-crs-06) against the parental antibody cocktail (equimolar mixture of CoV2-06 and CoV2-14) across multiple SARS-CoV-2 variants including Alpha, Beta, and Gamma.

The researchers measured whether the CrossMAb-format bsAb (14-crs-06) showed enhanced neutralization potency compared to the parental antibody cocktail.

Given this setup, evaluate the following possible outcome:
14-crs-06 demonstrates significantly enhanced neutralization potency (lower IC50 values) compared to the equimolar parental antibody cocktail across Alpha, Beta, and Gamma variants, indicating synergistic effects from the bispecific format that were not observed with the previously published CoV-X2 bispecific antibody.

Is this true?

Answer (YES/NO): NO